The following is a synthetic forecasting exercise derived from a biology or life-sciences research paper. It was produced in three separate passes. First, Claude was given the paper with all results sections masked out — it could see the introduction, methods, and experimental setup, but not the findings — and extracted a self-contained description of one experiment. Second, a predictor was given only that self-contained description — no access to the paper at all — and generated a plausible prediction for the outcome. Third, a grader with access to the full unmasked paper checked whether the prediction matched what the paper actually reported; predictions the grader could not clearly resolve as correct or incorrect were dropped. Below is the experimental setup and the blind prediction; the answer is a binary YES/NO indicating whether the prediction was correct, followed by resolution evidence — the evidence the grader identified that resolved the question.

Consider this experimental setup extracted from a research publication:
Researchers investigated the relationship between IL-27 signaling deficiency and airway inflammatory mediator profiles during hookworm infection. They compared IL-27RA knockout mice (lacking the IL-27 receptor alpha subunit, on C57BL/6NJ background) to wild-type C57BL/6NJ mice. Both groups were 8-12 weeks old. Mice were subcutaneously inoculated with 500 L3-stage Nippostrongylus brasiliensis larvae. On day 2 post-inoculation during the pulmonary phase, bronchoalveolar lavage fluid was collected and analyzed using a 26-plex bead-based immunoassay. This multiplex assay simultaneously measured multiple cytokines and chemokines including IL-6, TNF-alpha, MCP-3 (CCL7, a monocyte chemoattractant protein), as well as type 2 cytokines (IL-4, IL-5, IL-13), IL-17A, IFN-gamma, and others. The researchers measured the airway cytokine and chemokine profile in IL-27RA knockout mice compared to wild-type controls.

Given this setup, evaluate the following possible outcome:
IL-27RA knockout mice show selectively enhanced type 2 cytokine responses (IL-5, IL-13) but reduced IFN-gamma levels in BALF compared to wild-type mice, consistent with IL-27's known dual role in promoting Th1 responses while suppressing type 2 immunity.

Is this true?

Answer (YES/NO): NO